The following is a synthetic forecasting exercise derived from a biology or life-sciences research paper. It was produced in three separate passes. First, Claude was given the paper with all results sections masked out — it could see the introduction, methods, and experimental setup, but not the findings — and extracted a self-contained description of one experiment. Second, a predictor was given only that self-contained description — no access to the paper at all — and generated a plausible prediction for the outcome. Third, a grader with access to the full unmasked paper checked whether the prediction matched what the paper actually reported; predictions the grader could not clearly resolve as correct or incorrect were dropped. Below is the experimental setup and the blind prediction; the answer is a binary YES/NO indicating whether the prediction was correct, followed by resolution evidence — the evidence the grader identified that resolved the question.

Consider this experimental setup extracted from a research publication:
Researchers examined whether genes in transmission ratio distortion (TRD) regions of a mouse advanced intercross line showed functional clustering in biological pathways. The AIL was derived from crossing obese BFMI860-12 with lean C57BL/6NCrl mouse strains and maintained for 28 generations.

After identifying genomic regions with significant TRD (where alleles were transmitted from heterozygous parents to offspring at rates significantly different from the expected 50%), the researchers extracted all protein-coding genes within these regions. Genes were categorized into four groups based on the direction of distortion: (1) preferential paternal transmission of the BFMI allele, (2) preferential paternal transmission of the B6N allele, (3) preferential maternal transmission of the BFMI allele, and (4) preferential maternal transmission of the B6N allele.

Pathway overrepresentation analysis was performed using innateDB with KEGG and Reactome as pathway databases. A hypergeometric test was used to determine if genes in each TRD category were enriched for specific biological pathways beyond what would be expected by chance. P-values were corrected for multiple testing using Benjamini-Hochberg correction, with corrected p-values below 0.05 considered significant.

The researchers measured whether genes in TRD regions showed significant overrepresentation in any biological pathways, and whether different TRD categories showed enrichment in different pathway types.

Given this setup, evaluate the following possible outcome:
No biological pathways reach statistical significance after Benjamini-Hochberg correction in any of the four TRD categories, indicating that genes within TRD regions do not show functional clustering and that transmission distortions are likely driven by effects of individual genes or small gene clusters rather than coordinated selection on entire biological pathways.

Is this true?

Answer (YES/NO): NO